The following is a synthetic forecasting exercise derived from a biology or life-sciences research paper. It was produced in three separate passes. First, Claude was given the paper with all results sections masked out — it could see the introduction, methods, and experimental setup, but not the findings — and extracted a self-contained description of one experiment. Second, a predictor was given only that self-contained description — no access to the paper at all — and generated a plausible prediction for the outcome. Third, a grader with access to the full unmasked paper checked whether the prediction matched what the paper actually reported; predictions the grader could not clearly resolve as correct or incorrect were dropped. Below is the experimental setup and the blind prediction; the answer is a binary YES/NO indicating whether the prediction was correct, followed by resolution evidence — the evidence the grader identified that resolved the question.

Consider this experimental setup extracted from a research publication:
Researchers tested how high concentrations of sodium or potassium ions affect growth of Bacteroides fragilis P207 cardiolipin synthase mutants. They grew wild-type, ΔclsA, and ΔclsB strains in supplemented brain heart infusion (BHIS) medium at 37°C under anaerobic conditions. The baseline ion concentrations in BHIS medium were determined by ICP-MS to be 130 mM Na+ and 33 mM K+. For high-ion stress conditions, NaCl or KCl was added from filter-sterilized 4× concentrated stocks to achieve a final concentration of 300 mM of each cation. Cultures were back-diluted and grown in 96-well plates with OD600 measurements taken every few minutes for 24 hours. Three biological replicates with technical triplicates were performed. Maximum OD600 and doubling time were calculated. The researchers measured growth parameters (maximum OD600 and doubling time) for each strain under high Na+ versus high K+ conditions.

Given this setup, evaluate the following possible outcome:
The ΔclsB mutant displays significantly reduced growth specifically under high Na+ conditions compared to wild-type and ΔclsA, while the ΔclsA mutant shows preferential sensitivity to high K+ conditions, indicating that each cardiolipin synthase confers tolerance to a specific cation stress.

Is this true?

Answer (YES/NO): NO